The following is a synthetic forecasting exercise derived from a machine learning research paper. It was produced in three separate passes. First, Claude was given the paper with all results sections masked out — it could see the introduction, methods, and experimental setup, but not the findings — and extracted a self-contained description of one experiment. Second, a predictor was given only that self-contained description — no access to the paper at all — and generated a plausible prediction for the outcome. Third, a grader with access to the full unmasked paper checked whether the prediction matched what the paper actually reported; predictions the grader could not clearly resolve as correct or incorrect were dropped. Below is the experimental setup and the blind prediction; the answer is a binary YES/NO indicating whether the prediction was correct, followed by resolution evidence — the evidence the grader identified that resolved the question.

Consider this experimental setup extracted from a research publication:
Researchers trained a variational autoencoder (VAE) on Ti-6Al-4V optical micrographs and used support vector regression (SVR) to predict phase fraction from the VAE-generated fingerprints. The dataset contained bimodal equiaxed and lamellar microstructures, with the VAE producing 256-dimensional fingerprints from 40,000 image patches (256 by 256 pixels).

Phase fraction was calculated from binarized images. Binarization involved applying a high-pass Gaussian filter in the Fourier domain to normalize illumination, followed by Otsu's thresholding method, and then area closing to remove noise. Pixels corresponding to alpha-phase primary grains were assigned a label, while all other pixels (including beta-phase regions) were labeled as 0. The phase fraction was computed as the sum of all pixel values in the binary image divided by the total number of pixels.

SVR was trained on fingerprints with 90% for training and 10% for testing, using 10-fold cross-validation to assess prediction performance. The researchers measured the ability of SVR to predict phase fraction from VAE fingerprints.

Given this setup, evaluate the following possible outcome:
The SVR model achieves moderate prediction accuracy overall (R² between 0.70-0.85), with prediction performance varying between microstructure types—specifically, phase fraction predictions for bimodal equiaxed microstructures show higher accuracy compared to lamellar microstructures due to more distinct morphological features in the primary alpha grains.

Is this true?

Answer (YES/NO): NO